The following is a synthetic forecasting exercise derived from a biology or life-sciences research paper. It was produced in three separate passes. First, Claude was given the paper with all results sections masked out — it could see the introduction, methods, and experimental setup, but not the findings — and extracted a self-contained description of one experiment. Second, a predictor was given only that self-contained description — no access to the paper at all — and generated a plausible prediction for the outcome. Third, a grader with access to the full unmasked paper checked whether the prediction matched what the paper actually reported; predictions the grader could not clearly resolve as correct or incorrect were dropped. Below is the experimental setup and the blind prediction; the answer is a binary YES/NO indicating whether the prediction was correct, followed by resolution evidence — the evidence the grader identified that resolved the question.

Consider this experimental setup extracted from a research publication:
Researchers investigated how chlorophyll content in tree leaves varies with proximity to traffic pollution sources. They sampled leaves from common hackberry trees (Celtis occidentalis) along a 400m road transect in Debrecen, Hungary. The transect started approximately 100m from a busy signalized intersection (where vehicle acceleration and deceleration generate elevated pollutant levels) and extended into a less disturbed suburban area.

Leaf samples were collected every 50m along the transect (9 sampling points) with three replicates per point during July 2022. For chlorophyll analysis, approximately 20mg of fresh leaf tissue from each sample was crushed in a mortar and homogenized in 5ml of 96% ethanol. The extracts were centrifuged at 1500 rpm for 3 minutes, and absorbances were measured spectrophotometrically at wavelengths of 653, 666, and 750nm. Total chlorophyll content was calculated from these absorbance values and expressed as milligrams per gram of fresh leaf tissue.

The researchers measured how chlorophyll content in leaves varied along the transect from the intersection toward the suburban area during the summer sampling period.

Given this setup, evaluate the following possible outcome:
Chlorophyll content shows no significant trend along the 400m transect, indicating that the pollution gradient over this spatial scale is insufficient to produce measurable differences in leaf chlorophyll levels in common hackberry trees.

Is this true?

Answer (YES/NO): NO